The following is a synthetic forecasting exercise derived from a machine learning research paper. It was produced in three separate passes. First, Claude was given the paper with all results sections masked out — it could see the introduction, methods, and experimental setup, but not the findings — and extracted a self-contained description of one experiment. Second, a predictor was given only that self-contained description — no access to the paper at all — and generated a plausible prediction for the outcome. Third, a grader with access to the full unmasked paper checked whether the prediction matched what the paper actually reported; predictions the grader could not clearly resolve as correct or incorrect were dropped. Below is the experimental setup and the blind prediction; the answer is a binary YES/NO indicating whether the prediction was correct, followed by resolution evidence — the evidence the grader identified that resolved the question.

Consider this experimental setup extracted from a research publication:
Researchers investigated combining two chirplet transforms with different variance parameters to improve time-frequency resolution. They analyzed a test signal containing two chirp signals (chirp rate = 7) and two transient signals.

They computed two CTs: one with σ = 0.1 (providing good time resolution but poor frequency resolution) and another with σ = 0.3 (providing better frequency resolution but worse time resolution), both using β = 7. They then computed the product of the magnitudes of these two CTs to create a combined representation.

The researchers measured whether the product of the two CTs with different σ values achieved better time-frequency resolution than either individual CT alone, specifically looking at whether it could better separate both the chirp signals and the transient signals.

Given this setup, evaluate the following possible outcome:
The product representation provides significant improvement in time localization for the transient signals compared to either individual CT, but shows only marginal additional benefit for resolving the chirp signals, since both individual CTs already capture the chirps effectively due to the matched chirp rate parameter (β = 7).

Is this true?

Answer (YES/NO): NO